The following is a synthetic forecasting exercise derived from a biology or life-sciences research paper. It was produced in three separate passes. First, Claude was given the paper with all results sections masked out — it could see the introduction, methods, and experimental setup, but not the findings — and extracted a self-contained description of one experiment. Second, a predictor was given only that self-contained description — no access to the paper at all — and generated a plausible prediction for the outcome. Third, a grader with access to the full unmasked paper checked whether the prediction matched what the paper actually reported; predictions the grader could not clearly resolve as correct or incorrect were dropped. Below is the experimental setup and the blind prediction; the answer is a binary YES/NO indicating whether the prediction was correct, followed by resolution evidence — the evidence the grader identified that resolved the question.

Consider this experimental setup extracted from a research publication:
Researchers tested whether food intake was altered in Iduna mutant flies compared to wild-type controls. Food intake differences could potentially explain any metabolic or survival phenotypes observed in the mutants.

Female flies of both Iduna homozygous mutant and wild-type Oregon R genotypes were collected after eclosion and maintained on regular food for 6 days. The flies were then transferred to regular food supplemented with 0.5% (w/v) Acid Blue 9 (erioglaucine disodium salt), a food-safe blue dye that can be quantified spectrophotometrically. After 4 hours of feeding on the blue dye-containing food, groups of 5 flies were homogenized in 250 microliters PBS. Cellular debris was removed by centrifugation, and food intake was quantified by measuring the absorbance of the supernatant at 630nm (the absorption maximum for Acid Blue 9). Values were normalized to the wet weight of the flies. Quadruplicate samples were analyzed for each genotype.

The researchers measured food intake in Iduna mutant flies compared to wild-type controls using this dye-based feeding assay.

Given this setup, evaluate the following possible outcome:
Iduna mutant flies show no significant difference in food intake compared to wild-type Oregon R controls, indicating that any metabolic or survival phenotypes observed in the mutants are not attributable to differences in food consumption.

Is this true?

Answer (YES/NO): YES